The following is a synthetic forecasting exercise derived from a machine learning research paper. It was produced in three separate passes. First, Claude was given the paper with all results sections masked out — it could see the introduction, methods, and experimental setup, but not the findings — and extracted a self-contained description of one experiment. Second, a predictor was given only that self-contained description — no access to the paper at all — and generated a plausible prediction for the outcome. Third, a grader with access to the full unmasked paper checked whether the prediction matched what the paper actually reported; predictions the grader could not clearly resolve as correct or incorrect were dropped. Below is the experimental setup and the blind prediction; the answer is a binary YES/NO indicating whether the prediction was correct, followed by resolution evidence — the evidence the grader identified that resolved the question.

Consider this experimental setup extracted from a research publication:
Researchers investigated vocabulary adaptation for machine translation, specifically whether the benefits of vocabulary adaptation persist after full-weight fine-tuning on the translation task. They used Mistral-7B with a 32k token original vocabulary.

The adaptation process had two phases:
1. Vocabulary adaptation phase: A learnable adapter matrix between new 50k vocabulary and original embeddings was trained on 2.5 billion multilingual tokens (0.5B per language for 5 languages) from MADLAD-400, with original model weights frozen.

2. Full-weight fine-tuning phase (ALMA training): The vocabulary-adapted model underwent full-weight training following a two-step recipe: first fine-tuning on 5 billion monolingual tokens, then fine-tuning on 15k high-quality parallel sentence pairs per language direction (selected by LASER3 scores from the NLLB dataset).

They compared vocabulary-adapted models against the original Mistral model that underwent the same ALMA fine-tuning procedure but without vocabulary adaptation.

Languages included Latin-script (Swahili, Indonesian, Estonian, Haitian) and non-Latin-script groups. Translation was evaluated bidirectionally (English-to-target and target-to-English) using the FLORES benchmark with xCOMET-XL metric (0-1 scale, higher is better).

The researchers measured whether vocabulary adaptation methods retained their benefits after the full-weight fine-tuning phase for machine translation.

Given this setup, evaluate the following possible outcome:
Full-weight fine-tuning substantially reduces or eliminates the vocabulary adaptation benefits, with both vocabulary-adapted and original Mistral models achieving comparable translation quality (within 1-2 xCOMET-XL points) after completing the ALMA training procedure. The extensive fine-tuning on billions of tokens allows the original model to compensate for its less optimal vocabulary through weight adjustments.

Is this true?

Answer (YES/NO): NO